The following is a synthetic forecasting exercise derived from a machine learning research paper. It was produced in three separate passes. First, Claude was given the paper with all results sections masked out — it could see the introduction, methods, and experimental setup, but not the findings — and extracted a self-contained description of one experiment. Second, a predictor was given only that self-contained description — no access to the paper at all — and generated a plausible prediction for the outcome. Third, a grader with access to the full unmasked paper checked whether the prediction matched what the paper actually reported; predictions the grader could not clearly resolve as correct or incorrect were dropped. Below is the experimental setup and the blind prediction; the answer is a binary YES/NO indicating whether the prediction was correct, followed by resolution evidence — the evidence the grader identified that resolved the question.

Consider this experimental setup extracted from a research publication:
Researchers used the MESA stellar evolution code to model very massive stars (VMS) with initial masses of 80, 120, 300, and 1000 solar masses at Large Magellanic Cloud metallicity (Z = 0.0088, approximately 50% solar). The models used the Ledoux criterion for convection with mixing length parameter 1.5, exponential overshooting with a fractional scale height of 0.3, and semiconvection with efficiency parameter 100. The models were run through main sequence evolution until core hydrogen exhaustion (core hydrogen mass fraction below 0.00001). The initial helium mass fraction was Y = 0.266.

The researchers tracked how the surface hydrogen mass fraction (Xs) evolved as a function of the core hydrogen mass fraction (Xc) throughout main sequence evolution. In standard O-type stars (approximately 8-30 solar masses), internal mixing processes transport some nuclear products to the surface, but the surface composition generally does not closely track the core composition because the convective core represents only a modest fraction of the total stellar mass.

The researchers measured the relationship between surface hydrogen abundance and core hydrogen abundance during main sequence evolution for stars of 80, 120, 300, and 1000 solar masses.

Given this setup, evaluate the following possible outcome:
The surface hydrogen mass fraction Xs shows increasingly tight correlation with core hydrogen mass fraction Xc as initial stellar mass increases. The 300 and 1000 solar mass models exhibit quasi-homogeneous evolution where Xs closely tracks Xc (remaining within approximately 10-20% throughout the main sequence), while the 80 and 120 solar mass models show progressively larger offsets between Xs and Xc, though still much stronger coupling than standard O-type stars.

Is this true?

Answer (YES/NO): YES